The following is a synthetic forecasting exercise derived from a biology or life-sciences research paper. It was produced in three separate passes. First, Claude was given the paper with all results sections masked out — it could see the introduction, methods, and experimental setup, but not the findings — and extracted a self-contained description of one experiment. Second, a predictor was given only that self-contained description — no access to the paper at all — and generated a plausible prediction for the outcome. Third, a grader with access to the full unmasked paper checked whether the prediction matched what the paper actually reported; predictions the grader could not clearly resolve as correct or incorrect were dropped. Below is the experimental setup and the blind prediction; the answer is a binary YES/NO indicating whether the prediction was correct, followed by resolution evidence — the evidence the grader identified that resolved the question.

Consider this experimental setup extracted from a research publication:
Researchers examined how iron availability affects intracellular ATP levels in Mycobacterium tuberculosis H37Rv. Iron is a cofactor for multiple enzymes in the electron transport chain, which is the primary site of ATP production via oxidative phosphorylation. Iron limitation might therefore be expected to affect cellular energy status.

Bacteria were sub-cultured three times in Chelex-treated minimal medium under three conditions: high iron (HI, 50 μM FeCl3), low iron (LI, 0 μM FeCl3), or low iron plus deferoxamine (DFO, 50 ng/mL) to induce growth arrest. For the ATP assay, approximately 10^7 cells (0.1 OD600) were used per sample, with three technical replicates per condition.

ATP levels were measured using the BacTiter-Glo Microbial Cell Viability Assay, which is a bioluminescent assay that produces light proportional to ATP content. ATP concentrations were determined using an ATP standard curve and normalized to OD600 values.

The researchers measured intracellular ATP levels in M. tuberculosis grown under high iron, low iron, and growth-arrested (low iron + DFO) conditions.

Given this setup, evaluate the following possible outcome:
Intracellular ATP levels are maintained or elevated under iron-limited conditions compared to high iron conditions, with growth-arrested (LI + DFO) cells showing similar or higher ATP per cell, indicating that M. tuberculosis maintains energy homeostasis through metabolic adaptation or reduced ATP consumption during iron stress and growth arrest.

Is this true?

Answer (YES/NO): YES